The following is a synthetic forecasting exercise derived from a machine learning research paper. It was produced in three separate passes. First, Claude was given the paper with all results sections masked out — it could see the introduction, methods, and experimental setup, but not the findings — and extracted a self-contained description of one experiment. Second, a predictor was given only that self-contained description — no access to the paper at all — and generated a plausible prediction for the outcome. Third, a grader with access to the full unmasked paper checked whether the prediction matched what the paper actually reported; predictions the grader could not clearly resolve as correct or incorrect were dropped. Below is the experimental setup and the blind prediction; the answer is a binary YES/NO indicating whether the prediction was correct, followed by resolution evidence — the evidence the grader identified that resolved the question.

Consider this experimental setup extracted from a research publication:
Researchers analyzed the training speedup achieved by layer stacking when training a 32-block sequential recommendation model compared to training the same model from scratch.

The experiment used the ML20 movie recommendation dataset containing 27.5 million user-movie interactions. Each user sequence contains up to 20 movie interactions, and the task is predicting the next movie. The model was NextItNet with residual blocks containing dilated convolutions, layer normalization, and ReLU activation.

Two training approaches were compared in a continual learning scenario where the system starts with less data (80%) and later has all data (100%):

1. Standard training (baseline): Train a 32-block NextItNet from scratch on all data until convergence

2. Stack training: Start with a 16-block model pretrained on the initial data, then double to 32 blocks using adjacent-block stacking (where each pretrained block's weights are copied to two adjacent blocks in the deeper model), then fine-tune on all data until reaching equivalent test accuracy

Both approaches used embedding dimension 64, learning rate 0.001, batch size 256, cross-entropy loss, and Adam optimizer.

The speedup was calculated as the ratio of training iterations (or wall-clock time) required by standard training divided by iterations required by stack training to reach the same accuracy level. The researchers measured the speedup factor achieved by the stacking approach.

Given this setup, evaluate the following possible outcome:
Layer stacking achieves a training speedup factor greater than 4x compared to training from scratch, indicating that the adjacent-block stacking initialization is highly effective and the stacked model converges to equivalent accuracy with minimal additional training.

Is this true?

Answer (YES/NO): NO